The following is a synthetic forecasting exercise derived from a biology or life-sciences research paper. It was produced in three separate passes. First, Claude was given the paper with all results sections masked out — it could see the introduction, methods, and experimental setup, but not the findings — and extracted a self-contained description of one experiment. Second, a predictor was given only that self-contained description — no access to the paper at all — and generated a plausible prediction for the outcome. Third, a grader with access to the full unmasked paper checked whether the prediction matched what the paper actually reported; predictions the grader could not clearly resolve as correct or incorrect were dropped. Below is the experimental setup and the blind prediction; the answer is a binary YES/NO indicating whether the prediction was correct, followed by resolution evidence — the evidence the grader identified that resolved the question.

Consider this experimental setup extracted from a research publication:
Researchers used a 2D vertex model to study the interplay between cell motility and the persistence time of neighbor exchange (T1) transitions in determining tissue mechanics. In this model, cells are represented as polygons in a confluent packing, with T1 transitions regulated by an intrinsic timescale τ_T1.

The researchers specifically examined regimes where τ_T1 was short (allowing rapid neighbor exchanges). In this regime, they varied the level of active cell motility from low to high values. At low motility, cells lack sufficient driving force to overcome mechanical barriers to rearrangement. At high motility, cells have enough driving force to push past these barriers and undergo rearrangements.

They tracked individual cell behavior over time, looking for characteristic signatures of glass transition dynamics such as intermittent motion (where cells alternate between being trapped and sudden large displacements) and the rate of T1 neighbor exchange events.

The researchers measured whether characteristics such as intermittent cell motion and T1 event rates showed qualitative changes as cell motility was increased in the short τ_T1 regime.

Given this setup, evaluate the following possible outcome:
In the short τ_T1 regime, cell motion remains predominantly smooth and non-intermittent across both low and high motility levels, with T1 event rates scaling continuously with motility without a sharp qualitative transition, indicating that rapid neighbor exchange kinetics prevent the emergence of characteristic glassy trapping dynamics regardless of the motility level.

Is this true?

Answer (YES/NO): NO